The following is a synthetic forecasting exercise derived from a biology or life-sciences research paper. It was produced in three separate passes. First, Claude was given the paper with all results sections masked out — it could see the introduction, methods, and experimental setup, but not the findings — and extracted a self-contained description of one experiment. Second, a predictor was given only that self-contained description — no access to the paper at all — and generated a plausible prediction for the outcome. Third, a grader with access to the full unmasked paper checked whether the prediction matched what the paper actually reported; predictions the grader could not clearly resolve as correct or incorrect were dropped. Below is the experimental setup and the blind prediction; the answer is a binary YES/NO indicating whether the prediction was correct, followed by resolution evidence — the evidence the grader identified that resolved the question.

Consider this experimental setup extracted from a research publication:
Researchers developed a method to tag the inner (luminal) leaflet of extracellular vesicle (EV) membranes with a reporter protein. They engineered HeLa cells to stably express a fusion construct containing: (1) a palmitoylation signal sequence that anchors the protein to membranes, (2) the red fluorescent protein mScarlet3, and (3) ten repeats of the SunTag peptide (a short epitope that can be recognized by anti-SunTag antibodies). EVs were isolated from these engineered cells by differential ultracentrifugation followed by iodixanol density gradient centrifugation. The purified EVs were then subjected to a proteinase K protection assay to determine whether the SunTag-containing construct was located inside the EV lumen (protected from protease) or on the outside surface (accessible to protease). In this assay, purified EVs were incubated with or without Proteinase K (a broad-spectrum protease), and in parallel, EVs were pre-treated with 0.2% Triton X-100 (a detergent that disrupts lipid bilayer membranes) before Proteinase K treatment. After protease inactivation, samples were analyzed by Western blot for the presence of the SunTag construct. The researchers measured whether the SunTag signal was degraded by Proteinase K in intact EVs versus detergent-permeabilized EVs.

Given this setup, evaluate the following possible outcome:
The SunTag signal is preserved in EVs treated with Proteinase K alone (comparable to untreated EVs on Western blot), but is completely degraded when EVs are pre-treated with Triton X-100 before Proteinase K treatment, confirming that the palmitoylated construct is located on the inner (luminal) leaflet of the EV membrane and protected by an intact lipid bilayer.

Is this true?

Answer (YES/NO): YES